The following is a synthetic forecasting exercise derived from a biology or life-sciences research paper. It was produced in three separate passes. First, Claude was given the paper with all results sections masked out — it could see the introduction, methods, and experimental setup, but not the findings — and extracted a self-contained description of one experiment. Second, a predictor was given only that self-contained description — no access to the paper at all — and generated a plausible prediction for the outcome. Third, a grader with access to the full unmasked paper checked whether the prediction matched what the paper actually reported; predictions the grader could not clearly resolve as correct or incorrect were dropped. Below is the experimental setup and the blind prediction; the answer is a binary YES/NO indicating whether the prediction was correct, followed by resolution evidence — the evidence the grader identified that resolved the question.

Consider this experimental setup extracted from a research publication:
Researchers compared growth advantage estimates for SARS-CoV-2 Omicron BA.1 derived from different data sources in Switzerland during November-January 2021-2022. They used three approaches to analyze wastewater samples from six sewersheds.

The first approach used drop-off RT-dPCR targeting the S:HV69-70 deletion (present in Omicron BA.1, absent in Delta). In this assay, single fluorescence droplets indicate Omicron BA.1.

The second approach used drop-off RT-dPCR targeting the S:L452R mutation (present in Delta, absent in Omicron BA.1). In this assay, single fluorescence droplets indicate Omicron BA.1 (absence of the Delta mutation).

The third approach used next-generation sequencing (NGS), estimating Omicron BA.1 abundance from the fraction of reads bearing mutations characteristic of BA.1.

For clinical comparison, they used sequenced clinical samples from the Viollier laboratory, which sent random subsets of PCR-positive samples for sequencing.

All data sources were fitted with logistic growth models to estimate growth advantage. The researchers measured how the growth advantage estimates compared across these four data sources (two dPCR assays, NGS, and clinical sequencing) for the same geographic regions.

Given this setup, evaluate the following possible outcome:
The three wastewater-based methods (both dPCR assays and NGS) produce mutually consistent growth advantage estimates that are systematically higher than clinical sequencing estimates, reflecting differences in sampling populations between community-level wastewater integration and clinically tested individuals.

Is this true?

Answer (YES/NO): NO